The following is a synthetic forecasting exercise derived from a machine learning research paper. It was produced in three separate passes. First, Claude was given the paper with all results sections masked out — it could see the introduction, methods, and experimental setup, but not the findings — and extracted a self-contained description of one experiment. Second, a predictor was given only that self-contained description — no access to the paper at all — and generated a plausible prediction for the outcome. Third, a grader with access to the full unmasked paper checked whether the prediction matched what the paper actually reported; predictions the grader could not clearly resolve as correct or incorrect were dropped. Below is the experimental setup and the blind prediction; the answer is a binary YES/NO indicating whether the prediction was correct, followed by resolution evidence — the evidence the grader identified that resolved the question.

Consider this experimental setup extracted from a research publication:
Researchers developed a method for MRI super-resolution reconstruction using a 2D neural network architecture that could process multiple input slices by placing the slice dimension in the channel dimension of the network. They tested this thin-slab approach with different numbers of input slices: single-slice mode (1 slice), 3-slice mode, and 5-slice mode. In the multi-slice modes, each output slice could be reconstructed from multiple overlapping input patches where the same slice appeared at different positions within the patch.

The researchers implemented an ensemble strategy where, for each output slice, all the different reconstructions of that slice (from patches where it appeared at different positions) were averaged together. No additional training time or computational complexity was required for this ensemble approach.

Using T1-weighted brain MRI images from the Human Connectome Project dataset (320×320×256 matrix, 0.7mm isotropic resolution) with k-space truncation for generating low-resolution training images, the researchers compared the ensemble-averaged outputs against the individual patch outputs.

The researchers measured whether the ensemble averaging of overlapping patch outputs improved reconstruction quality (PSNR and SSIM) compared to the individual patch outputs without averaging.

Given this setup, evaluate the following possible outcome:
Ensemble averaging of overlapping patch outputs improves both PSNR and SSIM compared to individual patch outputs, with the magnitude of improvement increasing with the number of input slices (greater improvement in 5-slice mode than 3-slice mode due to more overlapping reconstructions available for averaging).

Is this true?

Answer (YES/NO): YES